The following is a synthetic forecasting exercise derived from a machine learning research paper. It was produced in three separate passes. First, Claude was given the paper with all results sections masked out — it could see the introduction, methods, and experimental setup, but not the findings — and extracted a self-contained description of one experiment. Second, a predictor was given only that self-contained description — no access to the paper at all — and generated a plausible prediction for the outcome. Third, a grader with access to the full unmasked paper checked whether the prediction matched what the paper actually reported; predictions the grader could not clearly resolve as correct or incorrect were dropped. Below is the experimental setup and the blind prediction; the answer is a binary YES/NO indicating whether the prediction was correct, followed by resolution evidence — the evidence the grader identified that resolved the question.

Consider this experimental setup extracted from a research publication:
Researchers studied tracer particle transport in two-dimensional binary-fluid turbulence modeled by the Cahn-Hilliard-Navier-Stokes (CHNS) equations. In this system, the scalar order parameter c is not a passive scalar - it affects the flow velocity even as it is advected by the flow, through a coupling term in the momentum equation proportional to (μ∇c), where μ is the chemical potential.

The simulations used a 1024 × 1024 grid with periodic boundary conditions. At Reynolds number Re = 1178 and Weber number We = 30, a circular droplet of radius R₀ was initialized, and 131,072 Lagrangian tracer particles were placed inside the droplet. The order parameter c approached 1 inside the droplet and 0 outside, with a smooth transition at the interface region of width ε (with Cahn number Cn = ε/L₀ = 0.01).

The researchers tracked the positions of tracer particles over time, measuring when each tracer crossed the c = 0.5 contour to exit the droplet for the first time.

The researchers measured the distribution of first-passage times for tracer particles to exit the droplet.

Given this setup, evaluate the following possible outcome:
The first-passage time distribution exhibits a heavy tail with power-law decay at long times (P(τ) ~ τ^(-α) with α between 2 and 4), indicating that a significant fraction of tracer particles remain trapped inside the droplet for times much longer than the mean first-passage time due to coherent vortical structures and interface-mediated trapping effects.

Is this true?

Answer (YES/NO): NO